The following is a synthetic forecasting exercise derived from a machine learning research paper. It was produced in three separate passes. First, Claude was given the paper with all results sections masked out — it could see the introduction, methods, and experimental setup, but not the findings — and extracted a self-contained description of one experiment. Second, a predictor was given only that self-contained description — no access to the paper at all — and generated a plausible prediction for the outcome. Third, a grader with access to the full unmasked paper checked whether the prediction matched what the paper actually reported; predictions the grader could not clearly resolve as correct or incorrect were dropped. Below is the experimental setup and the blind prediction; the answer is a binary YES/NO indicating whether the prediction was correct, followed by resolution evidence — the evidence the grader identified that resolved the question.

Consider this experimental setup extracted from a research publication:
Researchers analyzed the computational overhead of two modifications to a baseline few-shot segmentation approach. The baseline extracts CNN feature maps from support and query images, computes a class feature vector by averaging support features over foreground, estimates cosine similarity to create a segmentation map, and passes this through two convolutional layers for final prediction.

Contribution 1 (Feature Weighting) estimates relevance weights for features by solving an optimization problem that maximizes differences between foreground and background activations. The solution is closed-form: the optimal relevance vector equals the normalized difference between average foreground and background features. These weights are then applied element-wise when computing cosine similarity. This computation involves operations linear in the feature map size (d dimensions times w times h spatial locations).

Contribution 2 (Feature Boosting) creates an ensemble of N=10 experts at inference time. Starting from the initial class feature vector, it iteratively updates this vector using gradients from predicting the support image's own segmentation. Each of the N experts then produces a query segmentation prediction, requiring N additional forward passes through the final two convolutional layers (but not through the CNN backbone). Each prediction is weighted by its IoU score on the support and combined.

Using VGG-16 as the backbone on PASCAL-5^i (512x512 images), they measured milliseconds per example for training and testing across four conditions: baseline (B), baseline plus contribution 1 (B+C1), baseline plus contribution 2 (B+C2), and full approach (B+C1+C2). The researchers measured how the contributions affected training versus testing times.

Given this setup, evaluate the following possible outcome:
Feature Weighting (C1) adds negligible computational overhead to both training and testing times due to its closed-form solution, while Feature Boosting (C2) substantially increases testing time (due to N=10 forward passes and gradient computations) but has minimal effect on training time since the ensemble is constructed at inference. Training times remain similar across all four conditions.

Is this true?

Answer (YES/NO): YES